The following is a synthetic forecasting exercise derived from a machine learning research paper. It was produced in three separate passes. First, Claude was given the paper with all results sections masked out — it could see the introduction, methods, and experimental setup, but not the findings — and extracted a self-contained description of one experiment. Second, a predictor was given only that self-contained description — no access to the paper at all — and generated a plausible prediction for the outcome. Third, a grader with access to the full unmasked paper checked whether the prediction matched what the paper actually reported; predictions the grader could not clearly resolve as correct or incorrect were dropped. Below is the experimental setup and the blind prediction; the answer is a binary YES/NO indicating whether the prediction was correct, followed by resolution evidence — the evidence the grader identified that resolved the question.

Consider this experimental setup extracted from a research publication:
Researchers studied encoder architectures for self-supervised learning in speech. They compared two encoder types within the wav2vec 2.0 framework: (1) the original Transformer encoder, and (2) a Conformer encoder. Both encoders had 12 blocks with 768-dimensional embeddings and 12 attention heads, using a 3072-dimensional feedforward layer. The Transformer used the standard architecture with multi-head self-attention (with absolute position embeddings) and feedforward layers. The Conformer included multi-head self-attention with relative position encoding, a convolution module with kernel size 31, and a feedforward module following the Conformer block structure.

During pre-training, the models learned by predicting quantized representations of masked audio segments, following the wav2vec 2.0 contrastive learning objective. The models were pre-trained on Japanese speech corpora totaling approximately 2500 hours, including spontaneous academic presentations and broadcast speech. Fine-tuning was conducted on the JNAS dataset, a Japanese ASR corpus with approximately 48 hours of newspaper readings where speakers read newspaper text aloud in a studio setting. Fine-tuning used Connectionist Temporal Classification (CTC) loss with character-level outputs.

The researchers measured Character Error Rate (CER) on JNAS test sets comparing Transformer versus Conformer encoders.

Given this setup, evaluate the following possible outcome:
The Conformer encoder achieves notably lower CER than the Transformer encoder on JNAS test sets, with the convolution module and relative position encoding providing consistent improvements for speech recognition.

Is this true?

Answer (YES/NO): YES